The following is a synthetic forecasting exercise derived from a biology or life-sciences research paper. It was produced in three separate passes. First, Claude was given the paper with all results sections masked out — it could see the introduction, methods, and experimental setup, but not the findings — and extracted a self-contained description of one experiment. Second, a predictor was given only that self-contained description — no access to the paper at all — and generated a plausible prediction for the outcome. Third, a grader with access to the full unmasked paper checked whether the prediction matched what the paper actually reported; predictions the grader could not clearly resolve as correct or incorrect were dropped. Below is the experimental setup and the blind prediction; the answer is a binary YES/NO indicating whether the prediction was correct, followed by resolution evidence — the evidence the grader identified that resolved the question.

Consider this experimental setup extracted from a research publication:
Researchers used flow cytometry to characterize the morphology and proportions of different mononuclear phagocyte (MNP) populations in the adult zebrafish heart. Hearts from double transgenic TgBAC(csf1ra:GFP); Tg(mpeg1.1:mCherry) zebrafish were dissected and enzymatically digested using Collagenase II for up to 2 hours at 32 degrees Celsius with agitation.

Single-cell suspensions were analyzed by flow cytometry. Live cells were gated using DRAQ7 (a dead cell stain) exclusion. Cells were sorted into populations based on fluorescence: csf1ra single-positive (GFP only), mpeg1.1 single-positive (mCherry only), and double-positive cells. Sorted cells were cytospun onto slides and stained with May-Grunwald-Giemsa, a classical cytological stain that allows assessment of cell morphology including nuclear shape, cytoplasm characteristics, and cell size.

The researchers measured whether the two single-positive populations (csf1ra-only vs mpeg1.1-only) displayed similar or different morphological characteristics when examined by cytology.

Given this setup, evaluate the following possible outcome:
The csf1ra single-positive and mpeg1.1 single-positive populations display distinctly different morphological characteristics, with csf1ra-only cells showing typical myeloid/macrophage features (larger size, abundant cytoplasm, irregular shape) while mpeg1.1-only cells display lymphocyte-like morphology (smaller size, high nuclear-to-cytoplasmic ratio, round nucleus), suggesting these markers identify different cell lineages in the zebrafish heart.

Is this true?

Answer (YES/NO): YES